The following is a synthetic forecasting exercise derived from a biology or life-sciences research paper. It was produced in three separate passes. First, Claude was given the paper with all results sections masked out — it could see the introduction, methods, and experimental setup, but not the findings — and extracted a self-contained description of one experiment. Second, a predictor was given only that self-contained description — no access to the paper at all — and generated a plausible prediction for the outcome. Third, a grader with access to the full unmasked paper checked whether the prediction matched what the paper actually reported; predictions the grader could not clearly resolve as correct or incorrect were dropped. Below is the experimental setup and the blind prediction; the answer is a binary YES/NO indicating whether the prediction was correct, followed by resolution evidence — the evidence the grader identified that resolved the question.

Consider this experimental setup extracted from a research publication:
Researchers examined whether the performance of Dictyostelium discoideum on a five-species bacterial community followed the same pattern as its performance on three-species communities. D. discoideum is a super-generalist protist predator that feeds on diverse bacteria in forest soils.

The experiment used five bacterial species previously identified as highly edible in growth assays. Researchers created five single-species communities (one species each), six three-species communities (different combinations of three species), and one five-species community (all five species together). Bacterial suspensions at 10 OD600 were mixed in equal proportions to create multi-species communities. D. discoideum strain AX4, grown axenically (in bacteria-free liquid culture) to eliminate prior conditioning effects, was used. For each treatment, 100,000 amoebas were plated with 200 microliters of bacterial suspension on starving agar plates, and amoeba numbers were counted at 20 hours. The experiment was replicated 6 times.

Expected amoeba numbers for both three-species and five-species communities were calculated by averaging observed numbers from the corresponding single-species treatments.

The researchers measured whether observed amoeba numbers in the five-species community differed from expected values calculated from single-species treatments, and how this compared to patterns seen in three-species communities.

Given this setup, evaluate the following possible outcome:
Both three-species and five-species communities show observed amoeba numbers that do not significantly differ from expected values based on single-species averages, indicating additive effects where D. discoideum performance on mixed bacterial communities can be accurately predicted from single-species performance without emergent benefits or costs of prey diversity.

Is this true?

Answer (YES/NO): NO